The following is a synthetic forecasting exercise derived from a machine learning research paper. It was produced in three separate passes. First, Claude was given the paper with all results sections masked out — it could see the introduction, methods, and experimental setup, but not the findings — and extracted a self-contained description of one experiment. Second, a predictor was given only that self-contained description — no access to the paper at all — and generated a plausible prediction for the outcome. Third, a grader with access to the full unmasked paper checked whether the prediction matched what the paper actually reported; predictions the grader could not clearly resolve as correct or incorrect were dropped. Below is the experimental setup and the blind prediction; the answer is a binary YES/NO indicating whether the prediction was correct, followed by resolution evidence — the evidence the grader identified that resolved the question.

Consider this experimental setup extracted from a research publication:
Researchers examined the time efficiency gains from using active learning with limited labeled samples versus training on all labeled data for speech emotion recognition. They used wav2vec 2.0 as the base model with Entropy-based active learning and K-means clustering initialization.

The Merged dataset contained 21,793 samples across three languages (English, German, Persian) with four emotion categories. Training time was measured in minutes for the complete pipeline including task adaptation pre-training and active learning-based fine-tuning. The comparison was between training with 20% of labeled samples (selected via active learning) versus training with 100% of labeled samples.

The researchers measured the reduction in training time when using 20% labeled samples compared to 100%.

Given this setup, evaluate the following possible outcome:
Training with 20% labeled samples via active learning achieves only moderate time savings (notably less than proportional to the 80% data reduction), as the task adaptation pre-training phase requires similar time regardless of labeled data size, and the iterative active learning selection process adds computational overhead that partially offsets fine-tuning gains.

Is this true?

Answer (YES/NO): NO